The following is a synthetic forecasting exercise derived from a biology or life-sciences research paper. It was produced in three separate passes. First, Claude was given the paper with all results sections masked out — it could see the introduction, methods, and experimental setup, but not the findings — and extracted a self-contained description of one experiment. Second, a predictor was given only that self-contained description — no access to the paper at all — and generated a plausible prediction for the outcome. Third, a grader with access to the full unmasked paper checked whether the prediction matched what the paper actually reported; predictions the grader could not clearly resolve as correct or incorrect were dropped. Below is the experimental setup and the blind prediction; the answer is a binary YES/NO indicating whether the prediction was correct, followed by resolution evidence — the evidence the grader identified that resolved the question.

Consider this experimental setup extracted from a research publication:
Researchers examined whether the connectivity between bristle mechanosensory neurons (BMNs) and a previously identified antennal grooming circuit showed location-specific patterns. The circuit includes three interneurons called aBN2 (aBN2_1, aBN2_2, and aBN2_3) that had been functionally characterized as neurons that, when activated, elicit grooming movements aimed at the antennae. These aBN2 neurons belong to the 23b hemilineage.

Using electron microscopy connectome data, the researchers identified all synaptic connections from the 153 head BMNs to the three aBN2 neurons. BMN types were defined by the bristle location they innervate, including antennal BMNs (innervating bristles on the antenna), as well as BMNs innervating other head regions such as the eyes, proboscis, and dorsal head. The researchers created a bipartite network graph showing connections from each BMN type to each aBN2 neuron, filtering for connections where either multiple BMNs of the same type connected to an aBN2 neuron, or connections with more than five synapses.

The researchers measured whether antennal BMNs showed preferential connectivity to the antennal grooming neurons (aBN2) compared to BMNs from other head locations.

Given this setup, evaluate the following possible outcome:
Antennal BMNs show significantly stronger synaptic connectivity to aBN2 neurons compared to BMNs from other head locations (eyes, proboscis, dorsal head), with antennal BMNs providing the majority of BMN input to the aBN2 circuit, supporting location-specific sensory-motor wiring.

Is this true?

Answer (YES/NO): YES